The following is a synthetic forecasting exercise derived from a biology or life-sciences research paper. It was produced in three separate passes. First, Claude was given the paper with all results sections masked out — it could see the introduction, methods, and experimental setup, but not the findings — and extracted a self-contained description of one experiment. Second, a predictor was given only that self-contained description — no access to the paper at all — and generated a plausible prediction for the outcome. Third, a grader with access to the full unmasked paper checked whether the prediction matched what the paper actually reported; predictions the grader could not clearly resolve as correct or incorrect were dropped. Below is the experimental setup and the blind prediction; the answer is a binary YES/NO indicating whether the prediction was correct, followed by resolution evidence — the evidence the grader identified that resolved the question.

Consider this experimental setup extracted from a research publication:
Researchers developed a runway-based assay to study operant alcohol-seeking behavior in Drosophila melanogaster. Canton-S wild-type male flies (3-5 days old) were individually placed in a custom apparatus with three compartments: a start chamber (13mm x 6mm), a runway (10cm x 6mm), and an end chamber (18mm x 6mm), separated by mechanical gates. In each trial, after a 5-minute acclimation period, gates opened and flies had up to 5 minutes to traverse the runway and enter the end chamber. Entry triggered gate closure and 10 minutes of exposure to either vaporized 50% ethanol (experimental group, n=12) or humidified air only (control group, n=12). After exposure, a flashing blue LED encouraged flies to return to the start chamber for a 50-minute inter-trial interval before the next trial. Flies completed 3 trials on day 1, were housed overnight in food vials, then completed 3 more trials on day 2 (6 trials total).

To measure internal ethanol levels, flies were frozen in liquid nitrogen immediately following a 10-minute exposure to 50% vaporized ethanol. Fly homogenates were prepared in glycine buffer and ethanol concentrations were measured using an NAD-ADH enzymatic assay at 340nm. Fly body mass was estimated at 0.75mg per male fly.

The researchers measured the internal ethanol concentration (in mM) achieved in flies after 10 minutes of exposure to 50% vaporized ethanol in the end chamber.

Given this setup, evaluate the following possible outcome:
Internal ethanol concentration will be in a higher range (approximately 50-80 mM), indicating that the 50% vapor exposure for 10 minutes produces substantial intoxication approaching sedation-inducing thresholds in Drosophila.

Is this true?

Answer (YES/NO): NO